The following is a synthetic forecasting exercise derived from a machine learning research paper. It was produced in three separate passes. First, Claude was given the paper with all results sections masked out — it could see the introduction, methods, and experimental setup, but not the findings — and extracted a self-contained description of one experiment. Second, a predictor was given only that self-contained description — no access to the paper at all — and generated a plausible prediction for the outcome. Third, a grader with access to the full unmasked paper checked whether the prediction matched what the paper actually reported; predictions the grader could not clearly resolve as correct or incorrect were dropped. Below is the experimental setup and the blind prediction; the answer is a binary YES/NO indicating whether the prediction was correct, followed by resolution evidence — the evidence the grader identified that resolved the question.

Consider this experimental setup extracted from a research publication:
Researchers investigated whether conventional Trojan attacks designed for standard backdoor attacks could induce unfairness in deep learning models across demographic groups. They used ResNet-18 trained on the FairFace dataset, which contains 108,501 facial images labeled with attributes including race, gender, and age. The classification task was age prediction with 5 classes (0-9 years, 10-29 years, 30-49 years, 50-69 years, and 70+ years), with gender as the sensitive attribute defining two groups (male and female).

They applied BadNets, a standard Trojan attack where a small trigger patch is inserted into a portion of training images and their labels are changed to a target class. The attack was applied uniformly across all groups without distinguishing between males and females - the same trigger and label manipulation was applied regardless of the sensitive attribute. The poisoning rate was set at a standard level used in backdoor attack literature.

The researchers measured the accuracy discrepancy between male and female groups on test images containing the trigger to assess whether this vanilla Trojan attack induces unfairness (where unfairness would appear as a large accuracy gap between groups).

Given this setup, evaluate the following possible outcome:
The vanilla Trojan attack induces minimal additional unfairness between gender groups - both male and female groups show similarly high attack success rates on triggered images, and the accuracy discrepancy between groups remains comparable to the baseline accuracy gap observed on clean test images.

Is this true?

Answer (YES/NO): YES